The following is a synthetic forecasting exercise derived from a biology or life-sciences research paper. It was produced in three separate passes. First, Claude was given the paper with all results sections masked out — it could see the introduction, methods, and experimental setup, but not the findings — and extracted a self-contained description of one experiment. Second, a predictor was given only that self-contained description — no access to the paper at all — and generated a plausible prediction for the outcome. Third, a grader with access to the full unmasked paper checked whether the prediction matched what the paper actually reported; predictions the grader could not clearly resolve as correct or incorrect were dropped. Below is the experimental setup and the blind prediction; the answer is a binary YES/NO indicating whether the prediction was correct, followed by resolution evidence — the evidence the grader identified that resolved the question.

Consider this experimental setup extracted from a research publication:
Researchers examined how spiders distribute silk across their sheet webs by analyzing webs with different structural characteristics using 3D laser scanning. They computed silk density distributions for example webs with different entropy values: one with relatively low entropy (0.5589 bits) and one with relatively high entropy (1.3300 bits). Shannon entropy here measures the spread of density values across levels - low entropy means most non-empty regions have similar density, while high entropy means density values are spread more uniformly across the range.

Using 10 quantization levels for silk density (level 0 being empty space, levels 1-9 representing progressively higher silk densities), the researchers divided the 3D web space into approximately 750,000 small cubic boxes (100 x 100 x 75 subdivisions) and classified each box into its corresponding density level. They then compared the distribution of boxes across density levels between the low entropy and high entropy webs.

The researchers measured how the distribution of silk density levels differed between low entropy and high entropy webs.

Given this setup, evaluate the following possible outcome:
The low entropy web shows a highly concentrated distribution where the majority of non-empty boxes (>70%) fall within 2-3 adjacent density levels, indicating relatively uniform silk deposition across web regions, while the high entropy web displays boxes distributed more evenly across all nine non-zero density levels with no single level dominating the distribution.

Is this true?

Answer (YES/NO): NO